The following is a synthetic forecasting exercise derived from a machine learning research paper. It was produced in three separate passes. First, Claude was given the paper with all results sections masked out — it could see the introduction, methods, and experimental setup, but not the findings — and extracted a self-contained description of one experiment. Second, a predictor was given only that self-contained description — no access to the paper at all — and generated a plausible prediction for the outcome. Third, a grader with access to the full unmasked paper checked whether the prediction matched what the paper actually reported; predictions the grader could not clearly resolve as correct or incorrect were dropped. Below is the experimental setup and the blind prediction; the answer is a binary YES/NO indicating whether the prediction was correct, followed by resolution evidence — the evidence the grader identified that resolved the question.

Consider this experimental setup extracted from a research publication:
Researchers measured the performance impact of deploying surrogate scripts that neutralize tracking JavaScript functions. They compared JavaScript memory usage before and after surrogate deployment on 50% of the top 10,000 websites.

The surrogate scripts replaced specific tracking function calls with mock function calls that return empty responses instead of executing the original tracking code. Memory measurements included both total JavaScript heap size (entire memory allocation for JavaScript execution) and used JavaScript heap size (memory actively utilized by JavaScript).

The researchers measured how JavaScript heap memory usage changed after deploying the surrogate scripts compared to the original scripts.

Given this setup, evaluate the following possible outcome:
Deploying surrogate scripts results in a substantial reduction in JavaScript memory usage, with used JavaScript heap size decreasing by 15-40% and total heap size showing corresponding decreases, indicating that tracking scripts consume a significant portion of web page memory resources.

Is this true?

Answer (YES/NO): YES